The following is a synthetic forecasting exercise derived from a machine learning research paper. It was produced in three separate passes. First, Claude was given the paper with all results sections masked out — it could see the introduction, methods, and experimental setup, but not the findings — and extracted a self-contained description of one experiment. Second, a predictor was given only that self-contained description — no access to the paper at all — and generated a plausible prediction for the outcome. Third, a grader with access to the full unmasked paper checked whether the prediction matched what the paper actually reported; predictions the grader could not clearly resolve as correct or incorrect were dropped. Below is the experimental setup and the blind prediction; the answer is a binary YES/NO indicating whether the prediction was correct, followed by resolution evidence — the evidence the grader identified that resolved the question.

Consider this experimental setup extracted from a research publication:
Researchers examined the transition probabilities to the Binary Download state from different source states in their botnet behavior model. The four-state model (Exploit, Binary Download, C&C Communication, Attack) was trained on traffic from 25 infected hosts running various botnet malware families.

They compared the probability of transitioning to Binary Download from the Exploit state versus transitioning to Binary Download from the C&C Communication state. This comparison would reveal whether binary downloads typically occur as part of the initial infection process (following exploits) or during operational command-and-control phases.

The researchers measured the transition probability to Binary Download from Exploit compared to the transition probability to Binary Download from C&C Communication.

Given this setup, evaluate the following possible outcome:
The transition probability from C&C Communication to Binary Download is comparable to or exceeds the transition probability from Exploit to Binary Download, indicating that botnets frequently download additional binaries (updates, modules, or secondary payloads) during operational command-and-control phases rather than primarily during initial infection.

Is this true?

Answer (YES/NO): NO